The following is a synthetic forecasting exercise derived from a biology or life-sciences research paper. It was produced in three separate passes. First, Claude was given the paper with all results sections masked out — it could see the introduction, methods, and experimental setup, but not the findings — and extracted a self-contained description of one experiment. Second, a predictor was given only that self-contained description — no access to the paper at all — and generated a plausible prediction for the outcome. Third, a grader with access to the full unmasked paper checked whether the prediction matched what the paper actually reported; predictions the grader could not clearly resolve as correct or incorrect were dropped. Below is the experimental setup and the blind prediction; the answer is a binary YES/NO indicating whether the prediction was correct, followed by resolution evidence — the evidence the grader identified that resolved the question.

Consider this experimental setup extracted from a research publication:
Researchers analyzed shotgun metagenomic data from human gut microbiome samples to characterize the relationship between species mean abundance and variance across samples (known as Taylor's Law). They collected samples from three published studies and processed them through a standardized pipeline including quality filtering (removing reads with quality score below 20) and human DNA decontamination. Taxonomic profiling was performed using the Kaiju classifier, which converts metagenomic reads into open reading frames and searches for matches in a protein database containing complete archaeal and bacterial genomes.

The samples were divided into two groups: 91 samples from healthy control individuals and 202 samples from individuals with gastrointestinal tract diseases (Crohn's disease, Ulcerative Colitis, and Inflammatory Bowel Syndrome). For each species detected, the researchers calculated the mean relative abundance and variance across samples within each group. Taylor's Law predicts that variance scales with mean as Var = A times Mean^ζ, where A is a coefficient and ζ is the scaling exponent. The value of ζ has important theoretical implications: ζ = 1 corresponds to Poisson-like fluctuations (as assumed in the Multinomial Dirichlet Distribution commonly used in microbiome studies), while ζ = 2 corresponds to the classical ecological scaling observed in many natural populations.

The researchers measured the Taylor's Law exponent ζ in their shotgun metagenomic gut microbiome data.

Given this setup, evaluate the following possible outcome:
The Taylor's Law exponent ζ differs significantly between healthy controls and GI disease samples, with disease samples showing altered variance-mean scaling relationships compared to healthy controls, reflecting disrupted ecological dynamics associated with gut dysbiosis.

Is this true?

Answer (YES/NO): NO